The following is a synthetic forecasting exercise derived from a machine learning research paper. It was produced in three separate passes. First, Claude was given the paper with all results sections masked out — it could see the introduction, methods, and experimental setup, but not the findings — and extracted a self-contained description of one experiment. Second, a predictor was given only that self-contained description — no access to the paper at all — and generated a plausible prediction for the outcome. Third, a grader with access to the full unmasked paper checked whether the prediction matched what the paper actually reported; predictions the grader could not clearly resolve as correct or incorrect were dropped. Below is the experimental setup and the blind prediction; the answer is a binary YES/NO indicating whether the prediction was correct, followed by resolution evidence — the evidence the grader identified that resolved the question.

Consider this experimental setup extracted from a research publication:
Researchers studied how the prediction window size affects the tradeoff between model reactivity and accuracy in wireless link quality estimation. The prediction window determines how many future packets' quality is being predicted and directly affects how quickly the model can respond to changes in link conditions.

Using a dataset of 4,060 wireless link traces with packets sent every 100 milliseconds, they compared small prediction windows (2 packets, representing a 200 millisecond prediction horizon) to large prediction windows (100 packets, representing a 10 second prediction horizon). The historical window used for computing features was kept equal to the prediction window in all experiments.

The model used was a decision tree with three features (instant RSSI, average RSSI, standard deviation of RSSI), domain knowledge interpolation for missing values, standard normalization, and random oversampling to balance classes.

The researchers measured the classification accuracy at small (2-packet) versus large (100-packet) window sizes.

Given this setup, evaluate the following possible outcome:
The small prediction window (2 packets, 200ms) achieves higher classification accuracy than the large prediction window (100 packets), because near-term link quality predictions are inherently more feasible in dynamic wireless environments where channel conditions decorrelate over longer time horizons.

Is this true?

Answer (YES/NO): NO